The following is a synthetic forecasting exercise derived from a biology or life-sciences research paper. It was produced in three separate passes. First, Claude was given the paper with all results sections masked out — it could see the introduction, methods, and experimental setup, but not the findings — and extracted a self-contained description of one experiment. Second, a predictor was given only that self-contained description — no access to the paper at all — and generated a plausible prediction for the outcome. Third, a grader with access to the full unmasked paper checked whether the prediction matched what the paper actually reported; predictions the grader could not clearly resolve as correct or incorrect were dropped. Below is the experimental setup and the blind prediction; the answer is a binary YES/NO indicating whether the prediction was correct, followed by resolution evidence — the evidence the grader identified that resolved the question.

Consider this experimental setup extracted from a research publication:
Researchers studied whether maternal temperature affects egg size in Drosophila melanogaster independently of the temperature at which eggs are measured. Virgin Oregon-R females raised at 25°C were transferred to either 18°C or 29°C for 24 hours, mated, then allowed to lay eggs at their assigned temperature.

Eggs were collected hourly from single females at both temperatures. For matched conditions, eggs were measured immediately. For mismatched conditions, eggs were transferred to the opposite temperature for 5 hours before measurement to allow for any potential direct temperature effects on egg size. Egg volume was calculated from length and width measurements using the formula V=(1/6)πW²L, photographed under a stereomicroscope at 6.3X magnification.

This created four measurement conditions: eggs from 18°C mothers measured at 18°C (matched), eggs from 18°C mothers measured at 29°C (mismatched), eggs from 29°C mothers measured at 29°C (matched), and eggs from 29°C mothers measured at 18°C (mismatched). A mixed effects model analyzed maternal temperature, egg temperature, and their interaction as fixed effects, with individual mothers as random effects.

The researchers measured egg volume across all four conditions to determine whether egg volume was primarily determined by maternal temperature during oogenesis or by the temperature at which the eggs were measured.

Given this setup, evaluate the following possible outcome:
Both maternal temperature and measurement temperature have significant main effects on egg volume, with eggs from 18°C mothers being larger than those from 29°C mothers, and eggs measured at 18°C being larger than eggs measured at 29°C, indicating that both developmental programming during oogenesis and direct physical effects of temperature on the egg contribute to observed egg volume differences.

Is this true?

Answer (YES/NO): NO